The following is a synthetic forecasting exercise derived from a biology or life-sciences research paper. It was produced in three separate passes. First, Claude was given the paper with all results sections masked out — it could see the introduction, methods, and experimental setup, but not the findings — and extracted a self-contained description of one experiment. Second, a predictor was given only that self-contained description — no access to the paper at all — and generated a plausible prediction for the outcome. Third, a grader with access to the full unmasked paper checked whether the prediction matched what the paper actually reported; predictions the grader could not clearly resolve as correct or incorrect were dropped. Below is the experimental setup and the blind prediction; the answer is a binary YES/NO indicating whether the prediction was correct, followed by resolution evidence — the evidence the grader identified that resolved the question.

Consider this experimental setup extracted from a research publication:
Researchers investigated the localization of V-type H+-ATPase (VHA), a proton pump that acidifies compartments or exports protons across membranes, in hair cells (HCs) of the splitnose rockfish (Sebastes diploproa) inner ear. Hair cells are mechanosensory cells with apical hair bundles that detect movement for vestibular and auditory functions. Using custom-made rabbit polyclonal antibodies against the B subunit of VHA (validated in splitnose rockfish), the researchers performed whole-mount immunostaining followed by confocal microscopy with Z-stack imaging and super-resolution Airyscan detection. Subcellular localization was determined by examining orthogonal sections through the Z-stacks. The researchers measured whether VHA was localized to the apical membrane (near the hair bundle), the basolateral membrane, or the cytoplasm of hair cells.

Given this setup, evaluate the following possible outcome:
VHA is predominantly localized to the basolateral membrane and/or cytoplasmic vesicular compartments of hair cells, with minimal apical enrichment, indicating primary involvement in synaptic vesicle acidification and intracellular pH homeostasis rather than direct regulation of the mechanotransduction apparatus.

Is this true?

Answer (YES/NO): NO